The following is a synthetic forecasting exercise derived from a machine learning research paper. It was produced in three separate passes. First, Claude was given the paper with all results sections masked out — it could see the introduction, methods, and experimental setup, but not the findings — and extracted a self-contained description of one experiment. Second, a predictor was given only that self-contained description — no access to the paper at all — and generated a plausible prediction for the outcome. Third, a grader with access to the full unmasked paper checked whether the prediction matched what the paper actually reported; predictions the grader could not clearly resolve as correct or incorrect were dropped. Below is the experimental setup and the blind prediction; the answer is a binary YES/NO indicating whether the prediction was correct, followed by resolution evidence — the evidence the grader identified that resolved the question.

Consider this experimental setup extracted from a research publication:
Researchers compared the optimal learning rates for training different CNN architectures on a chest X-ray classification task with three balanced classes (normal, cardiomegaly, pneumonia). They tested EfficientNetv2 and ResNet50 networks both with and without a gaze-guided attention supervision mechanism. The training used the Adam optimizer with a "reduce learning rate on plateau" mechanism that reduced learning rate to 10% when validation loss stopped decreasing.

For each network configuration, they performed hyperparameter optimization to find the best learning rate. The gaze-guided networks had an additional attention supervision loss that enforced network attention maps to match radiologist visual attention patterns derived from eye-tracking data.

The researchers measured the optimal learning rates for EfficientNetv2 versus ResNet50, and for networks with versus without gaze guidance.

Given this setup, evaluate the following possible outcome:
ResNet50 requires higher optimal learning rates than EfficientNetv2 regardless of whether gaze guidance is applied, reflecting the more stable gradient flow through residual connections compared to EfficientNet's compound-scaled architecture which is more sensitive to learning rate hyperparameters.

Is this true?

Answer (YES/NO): NO